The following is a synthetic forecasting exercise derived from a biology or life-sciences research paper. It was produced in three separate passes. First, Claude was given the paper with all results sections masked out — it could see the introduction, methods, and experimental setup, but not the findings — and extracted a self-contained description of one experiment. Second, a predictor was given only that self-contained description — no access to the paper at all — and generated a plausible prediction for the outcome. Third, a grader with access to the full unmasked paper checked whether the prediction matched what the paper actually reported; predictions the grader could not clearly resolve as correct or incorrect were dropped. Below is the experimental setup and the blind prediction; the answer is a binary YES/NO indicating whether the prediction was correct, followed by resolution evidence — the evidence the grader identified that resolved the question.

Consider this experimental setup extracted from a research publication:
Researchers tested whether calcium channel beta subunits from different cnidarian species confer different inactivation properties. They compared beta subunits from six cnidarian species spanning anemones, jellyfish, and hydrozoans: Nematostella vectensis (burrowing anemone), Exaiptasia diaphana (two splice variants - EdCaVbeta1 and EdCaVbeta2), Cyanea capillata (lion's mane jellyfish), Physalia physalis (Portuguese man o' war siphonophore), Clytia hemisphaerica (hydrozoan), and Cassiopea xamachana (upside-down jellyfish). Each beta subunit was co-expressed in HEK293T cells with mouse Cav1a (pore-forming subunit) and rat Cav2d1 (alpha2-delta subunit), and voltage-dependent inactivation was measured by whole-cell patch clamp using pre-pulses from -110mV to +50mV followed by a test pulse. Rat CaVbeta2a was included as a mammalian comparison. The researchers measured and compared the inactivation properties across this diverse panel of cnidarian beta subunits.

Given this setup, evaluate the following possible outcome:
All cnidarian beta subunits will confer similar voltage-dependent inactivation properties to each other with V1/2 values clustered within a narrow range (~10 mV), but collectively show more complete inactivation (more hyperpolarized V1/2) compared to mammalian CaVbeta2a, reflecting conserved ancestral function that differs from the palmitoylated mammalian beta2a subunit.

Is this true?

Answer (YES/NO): NO